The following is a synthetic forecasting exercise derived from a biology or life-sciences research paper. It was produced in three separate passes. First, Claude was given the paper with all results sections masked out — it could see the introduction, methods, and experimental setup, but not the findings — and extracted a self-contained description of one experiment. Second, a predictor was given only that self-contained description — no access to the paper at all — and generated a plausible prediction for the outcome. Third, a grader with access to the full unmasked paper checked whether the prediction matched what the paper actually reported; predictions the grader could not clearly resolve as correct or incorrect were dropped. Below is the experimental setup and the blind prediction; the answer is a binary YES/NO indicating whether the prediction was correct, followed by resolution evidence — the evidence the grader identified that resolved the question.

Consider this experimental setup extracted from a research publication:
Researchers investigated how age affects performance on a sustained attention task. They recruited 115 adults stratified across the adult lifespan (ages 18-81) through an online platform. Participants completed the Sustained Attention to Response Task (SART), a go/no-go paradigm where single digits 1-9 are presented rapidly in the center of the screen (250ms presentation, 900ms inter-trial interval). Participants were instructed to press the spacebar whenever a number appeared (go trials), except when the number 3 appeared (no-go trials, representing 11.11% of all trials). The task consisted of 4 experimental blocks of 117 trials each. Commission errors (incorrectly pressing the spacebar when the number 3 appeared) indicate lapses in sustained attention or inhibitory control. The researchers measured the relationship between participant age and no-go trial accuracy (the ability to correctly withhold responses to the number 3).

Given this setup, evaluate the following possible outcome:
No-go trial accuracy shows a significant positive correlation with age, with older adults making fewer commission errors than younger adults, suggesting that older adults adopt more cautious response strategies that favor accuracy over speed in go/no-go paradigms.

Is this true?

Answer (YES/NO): YES